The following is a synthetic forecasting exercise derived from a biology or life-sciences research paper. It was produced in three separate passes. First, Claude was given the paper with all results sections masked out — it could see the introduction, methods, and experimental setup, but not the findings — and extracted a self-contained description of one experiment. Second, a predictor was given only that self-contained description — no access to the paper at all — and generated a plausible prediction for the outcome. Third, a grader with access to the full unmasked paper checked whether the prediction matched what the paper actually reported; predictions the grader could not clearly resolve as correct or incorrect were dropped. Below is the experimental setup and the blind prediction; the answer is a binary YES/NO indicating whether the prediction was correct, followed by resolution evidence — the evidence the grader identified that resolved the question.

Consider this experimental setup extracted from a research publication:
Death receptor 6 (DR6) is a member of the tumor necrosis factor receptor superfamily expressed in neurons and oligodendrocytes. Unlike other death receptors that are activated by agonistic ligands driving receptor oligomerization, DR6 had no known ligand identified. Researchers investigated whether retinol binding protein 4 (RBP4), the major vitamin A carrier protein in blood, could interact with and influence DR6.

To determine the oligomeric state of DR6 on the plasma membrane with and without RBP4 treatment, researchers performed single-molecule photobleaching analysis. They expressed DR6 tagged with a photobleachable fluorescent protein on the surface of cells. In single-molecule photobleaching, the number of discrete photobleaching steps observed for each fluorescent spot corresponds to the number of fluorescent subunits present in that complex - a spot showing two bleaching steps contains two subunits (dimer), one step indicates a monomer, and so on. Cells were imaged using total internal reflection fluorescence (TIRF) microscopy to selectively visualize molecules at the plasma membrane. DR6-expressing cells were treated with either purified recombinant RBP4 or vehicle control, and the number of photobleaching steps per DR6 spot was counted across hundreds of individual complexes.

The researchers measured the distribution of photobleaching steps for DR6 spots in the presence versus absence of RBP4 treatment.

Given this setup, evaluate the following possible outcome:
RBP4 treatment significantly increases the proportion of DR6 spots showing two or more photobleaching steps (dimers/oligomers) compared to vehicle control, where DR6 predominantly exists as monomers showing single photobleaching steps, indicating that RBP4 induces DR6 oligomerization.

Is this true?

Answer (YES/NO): YES